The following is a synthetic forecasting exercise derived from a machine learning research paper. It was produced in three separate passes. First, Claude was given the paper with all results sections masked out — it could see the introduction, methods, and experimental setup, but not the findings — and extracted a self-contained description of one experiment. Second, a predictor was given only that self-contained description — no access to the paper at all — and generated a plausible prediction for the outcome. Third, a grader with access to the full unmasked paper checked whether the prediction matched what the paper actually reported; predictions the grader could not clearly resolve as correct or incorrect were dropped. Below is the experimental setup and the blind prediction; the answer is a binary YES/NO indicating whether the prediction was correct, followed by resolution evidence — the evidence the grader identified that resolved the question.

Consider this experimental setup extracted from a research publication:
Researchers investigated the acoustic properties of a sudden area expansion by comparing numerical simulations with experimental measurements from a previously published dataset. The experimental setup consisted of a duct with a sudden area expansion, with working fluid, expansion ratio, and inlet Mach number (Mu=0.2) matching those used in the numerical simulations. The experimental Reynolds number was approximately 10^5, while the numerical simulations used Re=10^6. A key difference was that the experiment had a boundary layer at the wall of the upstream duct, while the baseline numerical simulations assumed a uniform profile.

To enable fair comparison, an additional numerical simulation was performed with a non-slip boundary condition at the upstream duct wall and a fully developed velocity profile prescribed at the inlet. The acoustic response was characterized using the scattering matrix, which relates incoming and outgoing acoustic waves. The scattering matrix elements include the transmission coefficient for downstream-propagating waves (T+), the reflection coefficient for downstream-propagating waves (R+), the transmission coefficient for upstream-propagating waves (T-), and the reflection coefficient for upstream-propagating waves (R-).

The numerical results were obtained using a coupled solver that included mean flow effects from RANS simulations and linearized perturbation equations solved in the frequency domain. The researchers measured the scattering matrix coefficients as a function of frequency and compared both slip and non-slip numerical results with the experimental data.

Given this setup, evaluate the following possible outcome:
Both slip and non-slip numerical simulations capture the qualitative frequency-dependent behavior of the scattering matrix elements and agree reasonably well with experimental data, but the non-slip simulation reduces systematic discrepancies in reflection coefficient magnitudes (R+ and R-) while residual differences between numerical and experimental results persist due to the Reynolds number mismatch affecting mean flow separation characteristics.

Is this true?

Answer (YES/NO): NO